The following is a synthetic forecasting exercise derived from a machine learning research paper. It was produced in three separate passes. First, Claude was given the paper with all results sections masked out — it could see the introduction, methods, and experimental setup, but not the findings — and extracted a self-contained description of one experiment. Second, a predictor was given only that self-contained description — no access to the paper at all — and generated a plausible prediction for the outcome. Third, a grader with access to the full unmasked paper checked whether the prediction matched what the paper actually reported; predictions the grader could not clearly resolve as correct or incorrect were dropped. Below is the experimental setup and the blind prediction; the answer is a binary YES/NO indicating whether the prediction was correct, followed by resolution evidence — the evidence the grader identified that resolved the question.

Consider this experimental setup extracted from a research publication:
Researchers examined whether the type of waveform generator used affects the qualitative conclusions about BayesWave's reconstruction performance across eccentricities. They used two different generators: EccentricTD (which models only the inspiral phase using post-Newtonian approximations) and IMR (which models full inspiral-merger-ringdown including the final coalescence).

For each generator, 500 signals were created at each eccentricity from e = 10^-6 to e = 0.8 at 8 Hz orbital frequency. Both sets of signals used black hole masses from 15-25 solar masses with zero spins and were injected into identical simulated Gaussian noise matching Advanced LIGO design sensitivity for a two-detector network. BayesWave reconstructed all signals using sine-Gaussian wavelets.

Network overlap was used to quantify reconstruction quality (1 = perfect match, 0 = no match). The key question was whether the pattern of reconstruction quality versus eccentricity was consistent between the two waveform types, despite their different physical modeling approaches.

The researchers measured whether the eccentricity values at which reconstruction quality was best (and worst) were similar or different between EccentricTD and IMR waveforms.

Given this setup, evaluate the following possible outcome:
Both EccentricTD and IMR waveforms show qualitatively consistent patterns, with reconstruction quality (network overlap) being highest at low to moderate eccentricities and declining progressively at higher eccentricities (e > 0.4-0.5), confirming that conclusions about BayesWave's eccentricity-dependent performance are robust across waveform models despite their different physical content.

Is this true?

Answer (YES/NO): NO